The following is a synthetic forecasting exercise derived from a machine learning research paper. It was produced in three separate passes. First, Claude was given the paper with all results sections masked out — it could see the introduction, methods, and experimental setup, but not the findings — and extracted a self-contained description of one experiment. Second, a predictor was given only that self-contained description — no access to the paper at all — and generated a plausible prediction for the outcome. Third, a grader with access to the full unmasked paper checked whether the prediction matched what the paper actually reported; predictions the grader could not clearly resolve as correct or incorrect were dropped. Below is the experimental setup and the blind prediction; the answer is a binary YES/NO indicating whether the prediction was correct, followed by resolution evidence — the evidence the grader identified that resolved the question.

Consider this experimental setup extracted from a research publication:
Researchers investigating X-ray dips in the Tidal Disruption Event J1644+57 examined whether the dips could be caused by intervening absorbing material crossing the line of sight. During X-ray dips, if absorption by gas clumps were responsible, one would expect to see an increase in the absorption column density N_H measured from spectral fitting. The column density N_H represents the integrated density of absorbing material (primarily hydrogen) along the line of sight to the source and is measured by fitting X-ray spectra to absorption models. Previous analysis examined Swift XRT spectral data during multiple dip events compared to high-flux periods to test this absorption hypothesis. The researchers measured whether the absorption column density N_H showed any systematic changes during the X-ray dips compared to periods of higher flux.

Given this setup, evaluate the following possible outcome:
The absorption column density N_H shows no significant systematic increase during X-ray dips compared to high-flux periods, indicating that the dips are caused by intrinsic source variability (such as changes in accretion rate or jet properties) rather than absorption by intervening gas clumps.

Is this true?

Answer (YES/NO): YES